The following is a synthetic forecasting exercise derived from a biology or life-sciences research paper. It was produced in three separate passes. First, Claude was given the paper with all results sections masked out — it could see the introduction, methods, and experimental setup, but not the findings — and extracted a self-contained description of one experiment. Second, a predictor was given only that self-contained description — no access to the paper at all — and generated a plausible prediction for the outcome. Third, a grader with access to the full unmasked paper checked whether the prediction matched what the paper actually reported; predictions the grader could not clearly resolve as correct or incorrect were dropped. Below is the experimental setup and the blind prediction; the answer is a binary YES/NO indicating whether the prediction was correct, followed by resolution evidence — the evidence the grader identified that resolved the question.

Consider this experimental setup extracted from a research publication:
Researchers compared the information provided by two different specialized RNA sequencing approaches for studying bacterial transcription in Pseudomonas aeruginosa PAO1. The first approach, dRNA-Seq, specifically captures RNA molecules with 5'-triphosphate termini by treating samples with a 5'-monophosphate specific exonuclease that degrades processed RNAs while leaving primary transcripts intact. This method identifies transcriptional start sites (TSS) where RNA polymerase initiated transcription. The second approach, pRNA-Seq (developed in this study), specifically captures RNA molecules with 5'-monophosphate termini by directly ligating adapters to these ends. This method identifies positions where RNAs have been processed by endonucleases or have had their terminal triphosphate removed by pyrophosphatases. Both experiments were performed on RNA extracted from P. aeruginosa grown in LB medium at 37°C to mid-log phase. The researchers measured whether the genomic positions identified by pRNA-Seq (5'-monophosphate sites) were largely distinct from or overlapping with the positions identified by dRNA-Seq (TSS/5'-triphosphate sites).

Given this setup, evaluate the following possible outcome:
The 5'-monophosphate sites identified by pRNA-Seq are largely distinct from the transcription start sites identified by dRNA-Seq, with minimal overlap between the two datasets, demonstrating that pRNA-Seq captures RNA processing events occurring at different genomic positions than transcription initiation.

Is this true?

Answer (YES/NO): YES